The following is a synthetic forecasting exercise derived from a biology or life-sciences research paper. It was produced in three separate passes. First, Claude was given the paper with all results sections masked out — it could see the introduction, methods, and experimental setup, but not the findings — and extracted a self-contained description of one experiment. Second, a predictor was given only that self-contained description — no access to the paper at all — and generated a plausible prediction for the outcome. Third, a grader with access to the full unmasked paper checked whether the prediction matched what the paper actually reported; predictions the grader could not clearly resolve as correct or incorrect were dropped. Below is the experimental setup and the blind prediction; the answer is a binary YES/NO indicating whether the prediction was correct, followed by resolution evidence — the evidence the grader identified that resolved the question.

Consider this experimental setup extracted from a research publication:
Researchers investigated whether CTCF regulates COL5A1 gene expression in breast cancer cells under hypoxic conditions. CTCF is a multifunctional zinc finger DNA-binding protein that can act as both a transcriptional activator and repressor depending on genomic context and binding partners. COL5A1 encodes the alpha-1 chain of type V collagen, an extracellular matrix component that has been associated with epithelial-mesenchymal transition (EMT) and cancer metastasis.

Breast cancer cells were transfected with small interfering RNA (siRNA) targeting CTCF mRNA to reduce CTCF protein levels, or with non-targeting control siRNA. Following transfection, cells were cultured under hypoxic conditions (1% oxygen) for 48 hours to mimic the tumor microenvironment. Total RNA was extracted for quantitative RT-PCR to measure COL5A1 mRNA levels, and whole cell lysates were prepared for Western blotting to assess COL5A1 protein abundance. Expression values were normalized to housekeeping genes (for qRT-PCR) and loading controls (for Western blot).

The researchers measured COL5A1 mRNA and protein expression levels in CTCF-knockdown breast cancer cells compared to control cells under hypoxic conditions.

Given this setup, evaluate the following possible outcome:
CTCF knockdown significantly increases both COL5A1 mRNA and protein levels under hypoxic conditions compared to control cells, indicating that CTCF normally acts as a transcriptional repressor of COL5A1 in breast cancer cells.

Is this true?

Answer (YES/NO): NO